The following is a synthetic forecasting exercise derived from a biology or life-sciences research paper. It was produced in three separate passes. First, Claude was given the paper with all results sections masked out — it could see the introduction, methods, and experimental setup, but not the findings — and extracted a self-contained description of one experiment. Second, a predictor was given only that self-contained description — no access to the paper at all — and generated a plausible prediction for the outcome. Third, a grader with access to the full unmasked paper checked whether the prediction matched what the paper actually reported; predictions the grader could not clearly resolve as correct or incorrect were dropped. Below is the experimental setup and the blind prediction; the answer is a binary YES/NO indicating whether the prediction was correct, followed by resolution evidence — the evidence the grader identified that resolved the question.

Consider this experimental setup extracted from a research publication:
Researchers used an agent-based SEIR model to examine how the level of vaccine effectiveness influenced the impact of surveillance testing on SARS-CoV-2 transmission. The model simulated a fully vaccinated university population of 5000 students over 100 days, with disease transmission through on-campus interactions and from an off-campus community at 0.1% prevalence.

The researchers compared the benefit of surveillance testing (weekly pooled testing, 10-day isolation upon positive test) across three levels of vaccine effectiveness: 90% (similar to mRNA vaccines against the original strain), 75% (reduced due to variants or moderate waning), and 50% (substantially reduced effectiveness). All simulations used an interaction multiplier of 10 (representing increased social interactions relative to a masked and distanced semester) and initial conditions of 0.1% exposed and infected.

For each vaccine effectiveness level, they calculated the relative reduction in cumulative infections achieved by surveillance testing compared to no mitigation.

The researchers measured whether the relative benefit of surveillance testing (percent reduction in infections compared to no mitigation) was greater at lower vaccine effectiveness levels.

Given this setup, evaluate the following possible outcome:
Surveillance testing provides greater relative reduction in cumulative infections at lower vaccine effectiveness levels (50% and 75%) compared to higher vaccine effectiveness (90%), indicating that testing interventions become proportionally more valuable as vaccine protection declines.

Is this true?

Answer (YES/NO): YES